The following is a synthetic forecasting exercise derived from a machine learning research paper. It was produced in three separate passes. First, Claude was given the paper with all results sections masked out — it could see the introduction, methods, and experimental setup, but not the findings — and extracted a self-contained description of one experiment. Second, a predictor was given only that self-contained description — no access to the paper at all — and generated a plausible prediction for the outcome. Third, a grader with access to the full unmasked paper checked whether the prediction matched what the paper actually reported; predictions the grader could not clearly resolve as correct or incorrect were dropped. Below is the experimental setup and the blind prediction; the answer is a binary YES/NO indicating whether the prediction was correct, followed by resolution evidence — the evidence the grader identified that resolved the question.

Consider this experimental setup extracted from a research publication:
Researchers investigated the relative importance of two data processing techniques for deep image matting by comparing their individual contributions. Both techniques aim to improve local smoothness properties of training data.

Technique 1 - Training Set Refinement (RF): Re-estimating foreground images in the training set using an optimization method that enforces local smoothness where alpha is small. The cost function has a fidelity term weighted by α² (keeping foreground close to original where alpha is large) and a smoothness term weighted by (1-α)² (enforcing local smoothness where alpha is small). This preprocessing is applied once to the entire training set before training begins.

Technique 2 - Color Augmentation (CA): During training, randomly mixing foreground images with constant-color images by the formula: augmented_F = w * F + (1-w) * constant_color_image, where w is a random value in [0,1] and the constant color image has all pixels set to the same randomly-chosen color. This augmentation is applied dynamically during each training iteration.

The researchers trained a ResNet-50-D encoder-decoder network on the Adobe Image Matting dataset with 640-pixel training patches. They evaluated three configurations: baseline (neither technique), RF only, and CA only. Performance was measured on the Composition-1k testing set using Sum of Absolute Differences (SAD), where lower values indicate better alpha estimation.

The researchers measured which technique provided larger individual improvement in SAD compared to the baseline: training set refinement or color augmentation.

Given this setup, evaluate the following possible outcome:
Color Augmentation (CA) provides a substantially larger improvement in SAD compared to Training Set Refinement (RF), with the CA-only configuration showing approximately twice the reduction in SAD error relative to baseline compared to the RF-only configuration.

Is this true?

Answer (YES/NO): NO